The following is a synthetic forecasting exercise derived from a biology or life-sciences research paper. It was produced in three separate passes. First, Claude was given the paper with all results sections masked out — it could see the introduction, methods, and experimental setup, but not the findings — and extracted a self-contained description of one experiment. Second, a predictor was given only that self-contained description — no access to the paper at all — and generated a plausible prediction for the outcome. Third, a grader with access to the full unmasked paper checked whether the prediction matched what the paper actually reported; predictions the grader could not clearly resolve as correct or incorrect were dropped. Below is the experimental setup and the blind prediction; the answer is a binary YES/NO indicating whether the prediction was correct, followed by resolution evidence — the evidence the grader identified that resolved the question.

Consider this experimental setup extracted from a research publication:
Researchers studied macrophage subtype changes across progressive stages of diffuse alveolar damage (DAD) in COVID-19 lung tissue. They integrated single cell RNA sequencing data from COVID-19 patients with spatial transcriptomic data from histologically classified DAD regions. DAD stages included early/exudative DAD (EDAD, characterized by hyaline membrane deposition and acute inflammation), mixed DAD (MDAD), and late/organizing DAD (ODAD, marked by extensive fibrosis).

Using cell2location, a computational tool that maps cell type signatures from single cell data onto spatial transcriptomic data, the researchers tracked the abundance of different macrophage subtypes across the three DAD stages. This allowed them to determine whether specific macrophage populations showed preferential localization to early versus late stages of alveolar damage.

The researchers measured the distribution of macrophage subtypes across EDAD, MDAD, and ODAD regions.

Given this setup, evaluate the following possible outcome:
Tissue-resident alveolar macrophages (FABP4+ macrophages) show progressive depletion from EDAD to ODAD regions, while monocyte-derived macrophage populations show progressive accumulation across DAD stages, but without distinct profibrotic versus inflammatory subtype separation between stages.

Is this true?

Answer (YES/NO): NO